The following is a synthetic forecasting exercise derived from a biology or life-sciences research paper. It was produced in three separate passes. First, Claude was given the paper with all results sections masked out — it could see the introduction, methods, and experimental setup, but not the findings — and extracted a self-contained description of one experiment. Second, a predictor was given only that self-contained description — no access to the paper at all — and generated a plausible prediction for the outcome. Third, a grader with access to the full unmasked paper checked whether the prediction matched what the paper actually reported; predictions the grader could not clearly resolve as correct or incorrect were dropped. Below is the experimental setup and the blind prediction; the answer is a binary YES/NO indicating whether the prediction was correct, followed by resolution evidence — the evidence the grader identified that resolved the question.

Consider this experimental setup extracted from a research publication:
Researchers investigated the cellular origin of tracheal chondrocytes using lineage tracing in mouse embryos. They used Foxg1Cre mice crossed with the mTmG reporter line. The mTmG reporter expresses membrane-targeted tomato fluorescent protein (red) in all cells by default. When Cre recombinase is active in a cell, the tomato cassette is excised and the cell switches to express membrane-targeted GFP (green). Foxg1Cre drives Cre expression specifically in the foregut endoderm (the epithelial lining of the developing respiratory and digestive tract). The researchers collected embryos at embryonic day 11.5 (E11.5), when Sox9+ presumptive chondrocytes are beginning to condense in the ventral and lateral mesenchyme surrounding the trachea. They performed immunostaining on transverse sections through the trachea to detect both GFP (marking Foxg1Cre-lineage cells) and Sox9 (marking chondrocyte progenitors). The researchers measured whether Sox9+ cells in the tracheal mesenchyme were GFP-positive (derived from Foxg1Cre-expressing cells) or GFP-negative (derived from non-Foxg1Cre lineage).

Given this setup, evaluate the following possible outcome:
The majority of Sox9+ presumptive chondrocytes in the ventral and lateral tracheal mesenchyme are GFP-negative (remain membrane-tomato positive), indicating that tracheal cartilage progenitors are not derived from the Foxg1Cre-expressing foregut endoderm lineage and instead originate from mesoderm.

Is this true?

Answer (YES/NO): NO